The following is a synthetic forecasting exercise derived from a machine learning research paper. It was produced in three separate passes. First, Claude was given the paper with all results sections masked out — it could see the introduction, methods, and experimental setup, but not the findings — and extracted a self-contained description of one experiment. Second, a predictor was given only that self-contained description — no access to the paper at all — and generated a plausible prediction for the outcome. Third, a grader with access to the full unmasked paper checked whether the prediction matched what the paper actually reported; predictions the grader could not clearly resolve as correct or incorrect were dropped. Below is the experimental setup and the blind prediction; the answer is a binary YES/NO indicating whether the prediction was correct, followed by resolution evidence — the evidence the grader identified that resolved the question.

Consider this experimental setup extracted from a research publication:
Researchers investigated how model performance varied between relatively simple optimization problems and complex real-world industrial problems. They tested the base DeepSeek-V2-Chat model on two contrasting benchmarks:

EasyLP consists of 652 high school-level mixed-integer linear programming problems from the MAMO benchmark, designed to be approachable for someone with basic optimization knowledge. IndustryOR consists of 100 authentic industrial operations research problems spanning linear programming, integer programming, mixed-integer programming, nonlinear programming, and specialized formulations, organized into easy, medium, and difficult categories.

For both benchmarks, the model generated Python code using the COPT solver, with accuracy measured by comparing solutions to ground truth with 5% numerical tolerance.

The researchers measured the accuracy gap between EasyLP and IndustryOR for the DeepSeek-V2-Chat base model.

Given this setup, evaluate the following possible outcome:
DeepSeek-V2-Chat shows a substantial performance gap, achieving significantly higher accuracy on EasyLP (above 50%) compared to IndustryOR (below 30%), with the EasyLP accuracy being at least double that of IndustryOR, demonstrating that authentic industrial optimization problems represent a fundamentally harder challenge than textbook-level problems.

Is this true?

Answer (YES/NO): YES